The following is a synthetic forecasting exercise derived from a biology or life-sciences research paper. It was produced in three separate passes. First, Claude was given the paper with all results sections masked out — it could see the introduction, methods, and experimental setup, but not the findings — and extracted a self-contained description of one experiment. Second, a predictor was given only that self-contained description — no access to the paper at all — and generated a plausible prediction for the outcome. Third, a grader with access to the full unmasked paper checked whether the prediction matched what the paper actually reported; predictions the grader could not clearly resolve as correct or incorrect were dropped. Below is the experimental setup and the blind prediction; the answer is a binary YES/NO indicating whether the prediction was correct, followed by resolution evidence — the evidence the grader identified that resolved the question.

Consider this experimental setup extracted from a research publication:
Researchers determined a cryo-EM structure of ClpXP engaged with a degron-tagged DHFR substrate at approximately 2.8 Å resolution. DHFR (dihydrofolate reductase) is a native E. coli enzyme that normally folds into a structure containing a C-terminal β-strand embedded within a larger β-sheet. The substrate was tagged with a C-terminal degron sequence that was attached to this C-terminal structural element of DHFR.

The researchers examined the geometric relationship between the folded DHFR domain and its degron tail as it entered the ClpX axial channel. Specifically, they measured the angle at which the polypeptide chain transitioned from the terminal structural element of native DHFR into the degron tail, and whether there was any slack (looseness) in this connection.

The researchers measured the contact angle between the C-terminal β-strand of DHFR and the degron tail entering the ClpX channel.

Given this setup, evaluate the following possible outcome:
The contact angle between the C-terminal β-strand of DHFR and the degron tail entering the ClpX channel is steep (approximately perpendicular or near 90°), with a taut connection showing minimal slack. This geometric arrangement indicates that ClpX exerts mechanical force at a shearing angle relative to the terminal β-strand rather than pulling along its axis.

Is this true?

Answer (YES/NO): NO